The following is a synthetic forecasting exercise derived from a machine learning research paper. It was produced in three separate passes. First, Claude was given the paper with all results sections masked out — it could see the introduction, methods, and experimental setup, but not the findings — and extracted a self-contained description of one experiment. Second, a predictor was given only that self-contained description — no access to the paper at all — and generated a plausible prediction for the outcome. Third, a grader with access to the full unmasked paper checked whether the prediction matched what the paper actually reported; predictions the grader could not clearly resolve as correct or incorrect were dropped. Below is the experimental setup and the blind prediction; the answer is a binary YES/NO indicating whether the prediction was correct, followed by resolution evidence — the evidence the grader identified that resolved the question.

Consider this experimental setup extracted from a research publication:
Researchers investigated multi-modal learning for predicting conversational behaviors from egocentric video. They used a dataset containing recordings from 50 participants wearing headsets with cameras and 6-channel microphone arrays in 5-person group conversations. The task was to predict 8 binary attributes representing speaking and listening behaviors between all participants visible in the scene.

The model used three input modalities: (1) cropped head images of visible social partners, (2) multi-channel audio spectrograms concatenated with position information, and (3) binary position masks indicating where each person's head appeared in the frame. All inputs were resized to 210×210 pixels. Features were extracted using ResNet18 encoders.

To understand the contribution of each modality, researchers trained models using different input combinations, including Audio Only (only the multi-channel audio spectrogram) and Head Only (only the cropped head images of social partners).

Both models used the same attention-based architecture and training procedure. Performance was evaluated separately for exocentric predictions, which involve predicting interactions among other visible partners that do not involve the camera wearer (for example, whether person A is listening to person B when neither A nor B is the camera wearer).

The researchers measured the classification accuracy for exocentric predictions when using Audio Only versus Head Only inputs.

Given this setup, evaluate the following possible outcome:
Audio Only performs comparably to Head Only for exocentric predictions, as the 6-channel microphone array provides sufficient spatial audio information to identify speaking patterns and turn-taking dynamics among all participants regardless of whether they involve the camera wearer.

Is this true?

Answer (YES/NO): NO